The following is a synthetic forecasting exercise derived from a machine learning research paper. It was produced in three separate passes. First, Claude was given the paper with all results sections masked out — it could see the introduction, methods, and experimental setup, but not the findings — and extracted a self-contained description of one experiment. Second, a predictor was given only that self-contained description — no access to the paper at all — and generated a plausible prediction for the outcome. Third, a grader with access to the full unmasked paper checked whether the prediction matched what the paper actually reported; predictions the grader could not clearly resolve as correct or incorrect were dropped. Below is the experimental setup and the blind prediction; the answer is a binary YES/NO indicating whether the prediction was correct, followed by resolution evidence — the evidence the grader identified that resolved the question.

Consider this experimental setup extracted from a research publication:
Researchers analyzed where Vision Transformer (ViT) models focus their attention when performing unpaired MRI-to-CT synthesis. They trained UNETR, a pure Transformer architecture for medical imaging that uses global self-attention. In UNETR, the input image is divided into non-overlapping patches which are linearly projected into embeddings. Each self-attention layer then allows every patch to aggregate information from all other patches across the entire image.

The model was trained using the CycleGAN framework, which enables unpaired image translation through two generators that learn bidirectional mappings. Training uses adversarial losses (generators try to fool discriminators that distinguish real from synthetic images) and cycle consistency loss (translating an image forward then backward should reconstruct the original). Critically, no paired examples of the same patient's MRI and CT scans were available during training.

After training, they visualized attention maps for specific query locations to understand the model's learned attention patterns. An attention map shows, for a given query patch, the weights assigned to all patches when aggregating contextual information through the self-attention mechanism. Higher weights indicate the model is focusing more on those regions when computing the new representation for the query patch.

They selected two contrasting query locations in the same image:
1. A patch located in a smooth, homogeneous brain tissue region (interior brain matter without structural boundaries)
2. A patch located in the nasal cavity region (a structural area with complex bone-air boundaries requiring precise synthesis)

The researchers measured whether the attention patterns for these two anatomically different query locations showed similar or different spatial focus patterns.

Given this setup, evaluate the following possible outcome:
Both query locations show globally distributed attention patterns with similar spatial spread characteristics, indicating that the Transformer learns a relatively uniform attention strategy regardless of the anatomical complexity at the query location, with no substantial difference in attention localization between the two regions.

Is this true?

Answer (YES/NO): YES